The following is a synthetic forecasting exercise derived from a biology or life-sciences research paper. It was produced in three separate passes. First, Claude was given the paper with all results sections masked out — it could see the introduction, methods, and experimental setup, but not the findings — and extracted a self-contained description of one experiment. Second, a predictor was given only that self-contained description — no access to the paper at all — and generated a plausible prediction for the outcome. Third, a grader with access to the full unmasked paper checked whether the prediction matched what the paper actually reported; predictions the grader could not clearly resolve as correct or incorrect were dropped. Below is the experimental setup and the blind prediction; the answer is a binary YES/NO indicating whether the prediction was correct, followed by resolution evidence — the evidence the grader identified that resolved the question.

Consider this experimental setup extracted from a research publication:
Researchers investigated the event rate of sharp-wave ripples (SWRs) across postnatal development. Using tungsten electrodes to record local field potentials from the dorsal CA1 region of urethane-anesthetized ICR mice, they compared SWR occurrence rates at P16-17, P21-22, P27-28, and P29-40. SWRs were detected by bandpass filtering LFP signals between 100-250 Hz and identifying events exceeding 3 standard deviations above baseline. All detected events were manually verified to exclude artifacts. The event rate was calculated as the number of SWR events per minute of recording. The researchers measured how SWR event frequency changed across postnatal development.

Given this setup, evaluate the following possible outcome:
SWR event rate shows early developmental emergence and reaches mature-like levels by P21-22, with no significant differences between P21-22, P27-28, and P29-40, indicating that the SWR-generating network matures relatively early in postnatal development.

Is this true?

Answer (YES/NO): NO